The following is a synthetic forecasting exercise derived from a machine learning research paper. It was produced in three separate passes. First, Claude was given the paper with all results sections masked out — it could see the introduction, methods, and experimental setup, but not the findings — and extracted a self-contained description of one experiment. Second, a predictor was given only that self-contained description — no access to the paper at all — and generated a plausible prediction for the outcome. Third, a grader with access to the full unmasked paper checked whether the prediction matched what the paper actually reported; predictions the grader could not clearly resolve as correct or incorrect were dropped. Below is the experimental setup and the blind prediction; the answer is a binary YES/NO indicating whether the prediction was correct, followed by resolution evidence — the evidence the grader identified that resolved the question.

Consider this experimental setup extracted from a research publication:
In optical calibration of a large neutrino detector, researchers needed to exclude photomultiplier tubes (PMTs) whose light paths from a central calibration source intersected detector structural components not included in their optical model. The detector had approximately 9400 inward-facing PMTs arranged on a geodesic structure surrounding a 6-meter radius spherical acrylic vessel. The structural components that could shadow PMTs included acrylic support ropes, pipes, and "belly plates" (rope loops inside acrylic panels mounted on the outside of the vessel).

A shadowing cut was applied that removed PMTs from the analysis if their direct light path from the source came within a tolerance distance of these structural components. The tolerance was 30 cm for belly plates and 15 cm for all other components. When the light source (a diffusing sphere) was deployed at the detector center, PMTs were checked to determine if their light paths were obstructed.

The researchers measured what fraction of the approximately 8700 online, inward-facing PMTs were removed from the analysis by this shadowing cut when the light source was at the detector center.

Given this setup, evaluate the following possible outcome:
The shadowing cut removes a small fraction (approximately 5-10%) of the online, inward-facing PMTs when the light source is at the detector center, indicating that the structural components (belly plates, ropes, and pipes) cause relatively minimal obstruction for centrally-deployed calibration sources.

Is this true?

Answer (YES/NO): NO